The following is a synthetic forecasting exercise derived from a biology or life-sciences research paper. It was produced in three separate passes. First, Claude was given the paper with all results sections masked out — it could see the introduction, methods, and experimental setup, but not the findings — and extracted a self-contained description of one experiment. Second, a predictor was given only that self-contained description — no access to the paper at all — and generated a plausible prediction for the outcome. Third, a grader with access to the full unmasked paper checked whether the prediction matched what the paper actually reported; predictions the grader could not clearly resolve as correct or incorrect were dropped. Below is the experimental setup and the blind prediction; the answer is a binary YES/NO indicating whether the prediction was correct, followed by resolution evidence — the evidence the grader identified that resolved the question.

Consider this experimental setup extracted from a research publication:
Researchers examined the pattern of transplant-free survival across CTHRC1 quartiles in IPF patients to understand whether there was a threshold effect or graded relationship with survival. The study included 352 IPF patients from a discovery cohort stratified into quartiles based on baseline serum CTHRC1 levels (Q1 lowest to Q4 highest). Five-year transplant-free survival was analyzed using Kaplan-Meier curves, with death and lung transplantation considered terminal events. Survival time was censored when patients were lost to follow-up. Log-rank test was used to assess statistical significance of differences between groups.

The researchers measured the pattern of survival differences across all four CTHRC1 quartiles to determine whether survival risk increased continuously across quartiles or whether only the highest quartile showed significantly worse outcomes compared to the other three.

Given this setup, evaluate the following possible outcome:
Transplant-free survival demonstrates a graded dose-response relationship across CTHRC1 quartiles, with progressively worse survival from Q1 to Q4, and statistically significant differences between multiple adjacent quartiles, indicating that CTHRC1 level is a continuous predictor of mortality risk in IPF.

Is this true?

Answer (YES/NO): NO